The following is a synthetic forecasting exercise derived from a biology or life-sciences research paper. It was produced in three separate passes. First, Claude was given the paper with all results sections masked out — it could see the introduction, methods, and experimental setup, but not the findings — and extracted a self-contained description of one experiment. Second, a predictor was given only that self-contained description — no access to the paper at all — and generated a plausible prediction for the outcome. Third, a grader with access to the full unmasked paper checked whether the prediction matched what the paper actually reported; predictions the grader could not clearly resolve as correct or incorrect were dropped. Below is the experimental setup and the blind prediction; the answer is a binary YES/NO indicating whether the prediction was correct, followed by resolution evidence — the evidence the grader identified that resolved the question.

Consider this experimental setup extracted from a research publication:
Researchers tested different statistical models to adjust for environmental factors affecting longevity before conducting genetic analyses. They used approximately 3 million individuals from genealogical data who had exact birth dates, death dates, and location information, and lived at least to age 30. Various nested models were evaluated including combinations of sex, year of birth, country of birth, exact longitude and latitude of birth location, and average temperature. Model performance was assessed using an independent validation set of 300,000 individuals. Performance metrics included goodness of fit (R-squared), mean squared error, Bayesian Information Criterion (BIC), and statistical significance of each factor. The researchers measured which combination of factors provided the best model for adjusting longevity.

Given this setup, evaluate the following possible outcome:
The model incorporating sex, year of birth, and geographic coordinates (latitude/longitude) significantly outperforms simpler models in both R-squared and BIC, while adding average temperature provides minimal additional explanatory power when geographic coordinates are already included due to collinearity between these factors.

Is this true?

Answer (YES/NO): YES